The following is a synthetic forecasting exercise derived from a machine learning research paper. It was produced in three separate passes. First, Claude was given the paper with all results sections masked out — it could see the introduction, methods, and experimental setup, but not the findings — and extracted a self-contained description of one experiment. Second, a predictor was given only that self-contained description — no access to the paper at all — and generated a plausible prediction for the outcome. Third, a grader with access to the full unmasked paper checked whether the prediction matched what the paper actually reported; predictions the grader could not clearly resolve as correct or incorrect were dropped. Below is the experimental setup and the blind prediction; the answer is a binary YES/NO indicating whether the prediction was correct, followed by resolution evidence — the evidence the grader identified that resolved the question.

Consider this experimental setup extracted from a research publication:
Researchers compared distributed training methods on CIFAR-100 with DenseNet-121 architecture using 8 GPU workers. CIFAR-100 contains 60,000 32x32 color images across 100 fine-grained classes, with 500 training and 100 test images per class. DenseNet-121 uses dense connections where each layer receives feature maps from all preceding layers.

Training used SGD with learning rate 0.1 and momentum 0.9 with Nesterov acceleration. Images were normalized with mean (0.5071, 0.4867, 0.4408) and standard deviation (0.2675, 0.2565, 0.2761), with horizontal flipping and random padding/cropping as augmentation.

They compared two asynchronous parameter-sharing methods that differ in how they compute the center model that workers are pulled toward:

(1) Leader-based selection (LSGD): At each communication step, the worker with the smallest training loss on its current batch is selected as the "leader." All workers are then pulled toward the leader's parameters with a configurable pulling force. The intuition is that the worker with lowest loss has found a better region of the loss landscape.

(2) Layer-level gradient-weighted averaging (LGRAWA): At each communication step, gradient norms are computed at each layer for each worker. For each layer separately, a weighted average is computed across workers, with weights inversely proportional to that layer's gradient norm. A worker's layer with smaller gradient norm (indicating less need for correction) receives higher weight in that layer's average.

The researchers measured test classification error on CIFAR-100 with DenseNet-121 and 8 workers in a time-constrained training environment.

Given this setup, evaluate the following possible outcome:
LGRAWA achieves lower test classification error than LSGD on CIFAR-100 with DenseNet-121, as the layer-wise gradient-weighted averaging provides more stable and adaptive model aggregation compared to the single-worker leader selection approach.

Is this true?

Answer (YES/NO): NO